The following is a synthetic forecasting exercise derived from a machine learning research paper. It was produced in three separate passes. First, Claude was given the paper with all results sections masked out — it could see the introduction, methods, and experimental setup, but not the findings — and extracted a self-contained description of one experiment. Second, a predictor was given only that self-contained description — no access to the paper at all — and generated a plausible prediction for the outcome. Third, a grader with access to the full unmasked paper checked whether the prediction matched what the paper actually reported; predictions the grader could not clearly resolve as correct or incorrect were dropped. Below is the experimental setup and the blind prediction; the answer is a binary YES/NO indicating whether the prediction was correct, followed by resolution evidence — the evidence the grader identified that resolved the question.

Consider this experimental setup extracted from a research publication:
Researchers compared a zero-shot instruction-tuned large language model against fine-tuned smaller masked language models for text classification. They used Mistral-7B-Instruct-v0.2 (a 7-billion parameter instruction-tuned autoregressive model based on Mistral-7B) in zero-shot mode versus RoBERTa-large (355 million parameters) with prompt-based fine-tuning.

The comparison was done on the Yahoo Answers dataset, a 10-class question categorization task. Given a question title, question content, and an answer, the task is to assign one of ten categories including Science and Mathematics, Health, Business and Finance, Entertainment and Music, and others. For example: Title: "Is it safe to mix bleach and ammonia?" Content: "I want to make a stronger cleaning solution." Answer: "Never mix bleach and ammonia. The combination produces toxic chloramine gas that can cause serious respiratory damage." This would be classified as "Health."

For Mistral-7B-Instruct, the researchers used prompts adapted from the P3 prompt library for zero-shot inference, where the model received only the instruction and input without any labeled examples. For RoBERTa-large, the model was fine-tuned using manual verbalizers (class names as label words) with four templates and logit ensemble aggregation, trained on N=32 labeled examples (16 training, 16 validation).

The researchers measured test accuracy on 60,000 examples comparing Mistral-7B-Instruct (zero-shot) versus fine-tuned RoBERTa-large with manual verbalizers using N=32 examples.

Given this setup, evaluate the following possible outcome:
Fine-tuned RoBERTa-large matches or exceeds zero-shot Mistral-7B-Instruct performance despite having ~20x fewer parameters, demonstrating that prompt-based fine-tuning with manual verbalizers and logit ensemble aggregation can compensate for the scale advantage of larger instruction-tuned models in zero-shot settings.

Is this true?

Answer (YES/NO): YES